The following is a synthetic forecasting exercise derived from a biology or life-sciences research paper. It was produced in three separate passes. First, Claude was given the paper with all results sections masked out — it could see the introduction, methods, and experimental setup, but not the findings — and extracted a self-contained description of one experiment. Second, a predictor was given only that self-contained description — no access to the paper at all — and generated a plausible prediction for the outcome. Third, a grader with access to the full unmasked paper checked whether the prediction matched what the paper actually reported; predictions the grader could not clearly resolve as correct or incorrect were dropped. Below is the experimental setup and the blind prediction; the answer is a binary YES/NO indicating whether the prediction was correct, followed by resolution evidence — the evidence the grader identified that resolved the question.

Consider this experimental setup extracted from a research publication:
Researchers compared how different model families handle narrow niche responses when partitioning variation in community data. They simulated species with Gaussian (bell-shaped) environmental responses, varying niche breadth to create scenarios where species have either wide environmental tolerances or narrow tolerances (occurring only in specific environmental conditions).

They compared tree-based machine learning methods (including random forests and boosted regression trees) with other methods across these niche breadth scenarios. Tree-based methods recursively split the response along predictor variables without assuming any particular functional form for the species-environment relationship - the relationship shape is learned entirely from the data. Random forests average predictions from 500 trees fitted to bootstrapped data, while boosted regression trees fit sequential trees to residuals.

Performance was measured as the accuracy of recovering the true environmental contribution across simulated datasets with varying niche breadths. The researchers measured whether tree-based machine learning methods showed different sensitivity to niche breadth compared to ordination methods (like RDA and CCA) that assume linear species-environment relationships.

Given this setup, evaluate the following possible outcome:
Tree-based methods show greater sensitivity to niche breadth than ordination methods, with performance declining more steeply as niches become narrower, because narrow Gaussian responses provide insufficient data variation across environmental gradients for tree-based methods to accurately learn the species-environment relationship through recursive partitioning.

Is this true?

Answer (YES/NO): NO